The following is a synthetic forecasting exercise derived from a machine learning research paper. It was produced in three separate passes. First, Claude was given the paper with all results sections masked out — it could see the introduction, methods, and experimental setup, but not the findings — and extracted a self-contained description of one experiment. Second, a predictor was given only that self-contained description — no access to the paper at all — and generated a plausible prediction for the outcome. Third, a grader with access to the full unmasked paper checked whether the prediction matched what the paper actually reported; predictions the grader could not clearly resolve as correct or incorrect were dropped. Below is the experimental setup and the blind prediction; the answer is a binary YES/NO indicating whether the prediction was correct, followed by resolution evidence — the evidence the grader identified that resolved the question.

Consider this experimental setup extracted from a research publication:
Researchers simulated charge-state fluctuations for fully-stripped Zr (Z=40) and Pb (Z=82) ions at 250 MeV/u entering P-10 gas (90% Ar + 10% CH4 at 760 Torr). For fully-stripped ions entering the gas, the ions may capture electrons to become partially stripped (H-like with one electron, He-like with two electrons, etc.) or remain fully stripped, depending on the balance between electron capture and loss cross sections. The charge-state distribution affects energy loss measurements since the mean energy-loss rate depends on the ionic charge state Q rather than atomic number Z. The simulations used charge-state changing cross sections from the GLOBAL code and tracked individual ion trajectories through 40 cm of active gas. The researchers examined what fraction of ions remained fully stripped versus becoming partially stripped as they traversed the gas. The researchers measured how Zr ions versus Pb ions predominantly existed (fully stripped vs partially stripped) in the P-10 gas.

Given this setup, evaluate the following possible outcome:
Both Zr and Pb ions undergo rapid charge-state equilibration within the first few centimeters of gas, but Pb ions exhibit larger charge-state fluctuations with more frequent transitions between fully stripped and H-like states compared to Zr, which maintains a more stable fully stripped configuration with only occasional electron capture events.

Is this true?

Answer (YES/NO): NO